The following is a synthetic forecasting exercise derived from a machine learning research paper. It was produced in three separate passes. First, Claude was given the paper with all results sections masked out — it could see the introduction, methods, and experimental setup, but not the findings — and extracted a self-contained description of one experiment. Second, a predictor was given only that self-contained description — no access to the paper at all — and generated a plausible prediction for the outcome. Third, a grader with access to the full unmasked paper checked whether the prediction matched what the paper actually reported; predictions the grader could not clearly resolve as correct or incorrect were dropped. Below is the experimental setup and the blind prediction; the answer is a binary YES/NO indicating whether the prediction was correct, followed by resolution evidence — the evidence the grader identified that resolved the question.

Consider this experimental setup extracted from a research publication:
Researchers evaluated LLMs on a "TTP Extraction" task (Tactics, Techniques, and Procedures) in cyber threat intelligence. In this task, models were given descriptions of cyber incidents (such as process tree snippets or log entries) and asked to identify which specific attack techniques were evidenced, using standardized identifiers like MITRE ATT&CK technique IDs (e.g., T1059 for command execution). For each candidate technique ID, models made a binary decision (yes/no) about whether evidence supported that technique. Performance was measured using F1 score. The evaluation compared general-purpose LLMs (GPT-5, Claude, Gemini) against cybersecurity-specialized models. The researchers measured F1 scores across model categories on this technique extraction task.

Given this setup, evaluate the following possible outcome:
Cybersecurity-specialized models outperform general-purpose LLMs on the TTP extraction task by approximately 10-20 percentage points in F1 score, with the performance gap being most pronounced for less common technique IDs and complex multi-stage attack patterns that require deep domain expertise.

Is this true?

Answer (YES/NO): NO